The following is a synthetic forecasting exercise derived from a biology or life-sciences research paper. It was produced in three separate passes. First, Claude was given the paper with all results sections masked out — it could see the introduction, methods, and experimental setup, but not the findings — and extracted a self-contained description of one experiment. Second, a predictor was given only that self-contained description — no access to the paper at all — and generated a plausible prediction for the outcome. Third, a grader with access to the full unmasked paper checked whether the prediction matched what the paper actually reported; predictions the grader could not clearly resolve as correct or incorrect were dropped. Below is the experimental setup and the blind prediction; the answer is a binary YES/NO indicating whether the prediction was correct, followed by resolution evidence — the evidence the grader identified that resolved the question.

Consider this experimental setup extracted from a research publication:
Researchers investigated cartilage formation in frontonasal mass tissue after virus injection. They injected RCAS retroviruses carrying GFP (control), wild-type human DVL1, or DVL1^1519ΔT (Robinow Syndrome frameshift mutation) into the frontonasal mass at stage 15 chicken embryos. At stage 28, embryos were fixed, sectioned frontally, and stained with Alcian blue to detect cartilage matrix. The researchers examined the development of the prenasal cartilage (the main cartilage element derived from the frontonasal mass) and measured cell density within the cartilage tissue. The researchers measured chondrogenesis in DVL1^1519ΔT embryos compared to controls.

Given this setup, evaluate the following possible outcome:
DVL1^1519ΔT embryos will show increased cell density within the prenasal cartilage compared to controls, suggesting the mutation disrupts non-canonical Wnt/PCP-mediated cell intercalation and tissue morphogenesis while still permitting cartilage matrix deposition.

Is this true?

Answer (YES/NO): NO